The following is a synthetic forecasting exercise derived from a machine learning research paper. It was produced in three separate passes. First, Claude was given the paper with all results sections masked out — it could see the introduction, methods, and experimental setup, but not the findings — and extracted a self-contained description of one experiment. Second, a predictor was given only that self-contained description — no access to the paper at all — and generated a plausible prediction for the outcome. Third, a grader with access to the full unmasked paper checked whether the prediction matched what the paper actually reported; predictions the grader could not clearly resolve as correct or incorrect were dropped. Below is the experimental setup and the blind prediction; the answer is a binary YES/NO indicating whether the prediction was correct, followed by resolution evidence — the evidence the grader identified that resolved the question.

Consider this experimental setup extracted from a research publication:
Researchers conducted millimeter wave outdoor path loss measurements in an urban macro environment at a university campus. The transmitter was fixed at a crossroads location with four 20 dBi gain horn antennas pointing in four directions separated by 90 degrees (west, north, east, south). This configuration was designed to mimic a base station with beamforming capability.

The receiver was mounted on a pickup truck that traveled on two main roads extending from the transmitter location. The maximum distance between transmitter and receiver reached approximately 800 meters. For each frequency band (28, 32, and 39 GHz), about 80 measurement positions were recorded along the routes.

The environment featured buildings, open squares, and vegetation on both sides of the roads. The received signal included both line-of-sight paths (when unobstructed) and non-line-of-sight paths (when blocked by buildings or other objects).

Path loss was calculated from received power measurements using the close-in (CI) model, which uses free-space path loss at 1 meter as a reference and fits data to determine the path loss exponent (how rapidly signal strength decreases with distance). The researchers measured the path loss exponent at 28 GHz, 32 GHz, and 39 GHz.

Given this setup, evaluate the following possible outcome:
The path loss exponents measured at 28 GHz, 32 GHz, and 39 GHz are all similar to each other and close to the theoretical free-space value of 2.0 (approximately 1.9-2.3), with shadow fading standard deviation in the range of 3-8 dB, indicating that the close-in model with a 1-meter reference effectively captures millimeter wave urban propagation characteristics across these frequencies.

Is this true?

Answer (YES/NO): NO